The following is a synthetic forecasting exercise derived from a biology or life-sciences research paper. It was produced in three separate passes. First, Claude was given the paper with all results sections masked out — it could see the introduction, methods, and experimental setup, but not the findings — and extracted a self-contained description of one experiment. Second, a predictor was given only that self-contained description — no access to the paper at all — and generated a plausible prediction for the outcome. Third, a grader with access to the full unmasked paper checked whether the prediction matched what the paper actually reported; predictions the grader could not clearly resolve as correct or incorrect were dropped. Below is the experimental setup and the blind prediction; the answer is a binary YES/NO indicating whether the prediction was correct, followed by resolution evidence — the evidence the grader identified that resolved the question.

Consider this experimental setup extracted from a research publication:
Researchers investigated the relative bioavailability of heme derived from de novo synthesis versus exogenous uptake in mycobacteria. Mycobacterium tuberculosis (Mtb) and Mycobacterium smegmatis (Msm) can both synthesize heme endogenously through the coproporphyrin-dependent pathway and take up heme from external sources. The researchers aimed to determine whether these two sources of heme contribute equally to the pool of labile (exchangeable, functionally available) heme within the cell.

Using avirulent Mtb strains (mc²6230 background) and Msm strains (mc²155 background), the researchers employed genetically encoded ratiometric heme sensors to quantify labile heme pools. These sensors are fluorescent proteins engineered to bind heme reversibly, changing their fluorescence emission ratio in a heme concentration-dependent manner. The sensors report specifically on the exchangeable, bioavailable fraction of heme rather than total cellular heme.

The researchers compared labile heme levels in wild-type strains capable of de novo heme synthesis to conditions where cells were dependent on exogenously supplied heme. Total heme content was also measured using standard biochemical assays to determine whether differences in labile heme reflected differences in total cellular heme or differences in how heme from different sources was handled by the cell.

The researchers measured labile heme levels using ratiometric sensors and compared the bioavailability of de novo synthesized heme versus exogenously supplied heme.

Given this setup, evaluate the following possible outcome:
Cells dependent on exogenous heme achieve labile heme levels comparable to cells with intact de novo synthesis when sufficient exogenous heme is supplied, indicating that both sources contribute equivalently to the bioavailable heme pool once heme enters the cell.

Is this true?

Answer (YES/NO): NO